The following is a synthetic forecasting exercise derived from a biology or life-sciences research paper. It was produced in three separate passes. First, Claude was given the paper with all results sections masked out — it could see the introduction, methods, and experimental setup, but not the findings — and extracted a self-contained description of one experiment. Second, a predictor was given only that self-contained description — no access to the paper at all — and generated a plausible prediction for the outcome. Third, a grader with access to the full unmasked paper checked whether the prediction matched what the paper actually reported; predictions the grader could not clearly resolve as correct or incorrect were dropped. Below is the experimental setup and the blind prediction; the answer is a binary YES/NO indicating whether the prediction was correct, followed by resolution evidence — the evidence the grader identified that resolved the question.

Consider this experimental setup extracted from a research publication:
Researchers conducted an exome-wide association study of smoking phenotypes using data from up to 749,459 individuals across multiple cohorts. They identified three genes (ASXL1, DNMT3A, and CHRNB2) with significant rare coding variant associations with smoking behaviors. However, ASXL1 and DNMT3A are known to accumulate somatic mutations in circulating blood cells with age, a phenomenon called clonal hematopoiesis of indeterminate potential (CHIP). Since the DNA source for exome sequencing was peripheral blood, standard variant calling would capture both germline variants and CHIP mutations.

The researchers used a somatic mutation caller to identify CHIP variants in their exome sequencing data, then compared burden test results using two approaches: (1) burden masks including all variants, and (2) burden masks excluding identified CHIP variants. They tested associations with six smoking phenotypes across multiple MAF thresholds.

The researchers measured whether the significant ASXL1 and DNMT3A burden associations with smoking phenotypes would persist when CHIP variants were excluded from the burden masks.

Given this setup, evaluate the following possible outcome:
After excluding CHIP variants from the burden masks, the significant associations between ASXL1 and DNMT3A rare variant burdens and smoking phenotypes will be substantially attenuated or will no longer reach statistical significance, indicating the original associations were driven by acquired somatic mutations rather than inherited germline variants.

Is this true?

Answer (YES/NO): YES